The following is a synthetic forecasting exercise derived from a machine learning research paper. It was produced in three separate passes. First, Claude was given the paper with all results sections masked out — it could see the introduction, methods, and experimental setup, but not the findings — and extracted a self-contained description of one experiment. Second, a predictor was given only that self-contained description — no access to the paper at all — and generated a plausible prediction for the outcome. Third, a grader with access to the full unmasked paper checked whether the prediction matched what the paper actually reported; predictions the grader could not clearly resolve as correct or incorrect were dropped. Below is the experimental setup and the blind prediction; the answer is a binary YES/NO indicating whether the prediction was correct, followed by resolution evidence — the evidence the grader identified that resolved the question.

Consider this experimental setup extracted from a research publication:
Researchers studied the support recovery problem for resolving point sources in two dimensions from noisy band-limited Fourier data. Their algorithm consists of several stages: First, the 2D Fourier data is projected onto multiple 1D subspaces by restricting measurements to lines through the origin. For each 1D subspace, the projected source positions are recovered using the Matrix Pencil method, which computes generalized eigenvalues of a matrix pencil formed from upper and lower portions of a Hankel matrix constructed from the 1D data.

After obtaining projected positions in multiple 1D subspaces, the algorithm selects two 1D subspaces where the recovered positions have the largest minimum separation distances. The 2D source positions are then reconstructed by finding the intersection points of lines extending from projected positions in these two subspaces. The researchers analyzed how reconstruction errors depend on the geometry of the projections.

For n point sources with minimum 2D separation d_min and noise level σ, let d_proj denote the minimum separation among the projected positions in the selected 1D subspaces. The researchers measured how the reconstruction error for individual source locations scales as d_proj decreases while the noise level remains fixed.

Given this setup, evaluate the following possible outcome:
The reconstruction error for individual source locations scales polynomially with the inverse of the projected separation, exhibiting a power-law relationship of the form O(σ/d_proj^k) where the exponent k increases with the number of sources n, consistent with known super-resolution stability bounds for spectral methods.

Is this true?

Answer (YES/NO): YES